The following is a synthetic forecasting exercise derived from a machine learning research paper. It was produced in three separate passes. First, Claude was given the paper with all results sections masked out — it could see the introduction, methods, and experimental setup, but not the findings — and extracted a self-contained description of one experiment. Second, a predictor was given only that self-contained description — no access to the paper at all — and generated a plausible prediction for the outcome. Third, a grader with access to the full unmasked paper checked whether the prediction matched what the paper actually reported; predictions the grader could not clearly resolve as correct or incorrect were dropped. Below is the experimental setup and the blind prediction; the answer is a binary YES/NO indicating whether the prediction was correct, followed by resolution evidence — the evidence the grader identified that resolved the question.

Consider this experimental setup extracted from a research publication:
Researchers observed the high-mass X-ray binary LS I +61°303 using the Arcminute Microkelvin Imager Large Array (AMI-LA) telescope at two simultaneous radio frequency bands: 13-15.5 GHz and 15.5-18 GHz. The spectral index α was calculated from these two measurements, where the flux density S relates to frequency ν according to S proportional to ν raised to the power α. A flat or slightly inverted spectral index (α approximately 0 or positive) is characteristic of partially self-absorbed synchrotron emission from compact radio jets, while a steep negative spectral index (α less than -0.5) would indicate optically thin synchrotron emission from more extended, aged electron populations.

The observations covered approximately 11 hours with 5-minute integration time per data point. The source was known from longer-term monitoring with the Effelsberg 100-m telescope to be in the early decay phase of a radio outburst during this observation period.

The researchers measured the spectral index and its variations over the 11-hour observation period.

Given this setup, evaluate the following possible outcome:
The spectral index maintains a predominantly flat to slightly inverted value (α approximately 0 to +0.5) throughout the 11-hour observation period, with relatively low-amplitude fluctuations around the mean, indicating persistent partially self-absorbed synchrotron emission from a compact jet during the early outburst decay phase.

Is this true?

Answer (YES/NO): NO